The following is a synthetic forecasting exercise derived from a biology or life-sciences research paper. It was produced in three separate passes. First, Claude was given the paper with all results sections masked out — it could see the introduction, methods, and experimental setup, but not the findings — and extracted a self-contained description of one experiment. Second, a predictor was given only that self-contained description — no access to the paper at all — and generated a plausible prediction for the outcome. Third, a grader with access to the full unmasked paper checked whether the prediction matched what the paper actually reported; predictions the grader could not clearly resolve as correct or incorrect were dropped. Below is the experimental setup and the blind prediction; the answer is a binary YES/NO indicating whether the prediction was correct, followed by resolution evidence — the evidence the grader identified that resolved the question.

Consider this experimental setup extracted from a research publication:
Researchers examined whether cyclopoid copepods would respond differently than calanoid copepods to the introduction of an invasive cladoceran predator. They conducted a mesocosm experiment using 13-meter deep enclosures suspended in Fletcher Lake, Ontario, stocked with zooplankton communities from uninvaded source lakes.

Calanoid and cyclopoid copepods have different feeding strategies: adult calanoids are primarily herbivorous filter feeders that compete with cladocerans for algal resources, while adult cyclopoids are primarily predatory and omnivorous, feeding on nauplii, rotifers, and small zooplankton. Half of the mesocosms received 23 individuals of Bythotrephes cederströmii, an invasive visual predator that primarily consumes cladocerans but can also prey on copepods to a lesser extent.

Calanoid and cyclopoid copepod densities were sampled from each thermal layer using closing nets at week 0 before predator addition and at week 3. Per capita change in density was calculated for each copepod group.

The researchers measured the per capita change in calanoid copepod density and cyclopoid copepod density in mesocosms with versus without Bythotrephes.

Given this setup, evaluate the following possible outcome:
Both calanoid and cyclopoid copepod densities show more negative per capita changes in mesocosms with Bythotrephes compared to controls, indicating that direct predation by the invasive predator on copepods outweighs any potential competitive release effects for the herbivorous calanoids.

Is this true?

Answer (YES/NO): NO